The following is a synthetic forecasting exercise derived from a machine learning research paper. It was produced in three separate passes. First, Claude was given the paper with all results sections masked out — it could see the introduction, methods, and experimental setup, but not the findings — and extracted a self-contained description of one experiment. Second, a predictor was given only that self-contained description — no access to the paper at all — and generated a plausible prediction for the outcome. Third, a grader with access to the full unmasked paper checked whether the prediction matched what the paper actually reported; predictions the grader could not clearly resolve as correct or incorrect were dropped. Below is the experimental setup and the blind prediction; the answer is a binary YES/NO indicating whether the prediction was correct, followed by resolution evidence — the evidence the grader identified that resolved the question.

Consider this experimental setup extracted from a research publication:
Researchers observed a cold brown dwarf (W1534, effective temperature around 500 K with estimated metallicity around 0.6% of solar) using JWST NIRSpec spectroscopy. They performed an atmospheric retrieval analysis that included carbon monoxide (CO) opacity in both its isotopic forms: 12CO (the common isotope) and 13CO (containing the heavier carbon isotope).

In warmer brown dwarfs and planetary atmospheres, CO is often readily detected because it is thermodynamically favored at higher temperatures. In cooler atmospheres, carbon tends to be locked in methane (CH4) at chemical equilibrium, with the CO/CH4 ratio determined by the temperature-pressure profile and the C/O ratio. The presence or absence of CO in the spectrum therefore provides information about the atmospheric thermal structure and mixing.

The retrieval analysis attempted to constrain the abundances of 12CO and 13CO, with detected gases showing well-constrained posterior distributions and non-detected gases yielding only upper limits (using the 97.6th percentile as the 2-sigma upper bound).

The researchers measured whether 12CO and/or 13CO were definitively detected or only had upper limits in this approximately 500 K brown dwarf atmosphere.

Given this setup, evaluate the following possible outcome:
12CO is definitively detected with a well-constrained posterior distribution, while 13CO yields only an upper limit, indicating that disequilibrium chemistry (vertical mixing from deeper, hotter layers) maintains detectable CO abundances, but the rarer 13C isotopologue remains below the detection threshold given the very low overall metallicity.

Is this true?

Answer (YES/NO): NO